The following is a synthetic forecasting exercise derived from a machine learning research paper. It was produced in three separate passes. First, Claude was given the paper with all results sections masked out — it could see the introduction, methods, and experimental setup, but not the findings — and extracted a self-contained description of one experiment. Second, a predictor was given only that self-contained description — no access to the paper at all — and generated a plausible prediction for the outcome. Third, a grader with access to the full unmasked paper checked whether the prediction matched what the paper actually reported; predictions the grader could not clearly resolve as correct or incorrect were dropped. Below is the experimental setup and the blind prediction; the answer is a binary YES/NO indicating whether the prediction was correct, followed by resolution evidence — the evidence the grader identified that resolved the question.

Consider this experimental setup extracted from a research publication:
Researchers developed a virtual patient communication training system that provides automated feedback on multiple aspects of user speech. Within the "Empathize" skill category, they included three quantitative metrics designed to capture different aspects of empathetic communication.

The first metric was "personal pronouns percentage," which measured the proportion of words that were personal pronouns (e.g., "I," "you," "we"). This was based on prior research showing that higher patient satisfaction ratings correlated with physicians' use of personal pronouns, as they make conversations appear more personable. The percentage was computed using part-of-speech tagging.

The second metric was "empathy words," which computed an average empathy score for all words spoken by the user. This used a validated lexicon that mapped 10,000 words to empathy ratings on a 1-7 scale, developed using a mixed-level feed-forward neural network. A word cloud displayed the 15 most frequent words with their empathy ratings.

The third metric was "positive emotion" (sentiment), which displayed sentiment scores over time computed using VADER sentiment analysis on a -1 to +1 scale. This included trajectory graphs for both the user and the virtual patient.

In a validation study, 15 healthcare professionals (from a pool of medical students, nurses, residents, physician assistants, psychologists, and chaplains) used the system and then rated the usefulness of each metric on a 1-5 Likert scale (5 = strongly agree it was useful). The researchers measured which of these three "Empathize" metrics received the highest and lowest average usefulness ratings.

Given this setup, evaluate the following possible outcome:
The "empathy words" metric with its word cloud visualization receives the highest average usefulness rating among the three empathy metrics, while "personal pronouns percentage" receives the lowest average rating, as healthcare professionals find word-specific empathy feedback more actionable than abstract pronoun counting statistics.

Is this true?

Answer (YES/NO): NO